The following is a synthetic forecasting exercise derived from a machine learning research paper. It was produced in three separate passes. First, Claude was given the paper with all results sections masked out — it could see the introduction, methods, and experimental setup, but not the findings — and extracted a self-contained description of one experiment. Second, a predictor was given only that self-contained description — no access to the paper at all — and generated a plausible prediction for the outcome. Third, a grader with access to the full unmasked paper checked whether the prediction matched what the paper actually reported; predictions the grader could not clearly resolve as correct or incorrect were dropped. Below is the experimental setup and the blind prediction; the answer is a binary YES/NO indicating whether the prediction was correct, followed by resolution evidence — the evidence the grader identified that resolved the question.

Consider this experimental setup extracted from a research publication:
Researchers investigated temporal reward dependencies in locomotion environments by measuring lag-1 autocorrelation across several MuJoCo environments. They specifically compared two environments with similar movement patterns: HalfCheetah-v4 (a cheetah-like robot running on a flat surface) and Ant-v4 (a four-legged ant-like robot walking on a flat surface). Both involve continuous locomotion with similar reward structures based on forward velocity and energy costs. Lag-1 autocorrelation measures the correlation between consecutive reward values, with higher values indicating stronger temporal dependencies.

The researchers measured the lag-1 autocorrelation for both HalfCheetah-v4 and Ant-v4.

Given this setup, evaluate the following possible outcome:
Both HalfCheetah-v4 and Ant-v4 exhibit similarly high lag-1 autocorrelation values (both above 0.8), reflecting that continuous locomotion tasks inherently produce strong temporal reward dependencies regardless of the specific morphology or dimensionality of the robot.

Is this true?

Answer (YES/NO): NO